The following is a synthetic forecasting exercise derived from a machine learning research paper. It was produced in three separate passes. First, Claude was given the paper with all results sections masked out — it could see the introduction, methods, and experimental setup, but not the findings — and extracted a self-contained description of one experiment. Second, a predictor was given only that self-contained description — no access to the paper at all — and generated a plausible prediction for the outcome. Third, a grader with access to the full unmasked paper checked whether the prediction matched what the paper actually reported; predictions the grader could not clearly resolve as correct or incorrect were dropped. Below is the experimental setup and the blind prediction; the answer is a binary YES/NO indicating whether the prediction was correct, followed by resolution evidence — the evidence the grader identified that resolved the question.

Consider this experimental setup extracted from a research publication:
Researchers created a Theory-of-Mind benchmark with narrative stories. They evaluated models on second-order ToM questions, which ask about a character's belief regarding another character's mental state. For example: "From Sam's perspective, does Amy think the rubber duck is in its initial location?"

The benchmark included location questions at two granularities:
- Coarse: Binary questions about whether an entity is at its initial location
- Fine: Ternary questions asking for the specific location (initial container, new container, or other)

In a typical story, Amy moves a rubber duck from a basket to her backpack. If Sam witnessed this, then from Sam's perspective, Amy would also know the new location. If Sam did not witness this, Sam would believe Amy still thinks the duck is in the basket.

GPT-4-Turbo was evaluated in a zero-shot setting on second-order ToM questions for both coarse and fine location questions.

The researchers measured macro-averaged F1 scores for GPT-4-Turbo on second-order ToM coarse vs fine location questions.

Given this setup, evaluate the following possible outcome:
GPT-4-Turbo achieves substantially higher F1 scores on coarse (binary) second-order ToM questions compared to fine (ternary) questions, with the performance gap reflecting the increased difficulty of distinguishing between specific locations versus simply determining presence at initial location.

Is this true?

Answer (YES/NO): YES